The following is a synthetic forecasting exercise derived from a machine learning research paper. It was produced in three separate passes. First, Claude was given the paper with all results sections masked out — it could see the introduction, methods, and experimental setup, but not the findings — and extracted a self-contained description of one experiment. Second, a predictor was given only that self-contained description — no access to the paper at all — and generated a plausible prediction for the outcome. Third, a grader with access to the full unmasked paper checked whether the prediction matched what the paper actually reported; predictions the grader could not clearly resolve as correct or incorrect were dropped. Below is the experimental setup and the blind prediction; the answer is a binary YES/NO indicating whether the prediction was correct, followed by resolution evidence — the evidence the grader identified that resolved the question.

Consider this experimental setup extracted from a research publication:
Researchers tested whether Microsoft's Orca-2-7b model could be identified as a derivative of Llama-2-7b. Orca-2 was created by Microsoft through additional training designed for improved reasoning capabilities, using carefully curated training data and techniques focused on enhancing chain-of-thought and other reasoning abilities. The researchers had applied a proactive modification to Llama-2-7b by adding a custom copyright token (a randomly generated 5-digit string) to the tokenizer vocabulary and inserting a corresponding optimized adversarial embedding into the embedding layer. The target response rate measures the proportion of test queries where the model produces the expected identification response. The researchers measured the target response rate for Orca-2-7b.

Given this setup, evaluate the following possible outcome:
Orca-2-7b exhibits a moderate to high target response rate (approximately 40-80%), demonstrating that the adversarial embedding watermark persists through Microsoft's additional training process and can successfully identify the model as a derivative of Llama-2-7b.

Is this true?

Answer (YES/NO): NO